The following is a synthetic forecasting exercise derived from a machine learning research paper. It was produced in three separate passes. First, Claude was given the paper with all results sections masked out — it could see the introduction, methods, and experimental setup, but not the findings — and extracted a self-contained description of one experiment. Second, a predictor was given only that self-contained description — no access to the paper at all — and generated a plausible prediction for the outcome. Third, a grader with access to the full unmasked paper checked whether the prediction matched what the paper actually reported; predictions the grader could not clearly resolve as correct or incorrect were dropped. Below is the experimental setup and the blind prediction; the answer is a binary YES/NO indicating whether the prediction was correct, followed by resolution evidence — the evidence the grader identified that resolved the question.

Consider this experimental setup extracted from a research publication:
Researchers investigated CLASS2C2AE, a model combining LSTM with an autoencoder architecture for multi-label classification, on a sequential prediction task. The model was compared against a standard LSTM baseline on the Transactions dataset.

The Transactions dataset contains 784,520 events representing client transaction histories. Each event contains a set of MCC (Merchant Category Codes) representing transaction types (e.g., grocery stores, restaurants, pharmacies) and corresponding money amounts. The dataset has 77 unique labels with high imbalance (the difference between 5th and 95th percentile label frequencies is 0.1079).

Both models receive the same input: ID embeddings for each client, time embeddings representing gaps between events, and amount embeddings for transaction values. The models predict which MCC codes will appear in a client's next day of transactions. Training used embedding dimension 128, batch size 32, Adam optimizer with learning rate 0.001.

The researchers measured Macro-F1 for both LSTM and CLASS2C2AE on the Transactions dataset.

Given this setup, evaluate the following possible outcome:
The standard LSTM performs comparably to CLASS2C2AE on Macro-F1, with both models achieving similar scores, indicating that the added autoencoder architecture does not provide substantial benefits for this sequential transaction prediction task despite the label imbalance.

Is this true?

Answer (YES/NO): NO